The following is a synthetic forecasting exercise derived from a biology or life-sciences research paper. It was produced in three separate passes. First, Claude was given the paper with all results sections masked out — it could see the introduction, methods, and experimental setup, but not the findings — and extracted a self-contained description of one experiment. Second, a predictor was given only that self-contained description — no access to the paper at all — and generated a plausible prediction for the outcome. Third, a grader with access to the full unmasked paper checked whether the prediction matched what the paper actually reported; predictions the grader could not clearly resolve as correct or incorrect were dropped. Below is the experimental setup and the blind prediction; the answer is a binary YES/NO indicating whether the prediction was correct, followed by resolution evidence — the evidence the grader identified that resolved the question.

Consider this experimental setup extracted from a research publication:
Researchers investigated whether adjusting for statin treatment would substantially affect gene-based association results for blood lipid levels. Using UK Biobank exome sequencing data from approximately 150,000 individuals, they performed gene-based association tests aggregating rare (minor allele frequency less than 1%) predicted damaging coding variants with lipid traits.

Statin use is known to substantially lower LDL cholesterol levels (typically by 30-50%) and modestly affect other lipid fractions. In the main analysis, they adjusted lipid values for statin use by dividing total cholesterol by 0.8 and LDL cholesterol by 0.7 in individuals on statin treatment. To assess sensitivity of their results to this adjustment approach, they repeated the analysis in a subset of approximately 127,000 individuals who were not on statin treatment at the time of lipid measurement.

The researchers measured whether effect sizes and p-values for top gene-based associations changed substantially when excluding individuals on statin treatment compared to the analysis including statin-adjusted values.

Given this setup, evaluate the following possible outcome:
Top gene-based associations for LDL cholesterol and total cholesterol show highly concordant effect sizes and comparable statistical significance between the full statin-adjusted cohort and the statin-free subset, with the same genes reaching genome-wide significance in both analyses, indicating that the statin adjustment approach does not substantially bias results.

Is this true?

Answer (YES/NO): YES